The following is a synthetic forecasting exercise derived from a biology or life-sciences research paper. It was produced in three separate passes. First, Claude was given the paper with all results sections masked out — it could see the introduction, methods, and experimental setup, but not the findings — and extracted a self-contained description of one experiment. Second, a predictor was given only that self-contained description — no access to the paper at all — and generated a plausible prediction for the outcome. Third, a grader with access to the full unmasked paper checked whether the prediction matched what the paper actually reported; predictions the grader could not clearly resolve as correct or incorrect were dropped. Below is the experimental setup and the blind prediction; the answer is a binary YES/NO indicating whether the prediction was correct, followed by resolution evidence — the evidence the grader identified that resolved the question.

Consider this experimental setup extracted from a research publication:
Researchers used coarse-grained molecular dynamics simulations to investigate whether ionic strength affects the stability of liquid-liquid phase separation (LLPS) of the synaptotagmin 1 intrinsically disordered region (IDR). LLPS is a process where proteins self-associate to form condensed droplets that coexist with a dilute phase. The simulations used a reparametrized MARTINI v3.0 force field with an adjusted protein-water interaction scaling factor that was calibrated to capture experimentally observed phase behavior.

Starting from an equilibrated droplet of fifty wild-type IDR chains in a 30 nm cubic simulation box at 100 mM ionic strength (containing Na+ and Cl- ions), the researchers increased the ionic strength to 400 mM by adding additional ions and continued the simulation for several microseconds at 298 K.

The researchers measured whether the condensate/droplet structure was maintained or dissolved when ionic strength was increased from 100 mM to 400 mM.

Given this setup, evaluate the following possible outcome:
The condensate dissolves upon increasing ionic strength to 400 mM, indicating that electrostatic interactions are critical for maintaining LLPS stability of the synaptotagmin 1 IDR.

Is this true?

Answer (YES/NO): YES